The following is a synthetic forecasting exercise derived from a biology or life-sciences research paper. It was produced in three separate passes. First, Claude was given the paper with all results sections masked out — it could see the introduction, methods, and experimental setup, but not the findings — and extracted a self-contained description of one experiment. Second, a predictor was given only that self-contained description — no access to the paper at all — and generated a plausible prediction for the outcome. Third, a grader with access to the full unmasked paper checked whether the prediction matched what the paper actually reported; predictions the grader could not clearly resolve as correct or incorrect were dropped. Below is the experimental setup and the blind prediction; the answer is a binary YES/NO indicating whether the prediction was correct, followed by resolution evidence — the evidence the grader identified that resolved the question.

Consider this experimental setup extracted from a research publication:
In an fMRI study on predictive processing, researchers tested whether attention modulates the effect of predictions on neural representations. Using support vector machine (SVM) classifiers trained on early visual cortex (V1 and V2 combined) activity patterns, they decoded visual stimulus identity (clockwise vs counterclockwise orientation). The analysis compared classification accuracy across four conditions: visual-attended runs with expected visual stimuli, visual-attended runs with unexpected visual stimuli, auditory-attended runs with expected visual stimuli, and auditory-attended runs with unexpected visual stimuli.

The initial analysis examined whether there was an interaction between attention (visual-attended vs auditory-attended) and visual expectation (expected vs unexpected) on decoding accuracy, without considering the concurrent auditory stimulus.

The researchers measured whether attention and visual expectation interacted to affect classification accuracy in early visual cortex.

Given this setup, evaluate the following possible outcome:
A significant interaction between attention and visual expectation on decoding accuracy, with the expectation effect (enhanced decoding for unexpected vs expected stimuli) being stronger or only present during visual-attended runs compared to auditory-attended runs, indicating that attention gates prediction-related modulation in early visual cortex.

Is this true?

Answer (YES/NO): NO